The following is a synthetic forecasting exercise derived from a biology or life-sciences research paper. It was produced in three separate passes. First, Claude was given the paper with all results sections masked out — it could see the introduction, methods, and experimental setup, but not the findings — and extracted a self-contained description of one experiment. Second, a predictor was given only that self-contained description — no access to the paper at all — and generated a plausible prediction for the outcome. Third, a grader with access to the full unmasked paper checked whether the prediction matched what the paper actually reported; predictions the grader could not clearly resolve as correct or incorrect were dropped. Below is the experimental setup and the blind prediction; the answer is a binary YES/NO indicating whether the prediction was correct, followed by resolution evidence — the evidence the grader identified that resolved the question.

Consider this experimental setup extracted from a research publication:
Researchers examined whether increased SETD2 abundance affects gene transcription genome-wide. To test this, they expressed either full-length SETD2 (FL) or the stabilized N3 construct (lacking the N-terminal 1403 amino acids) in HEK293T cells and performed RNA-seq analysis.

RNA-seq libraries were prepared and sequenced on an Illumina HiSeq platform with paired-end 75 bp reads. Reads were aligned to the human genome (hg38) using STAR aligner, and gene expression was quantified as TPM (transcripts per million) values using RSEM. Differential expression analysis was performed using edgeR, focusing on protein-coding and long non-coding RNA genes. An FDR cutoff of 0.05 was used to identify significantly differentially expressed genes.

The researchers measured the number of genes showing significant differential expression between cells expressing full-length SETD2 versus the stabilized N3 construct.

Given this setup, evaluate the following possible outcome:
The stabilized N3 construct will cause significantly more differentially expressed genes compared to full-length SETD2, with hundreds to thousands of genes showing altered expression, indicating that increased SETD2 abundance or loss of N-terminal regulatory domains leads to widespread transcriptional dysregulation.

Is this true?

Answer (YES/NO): YES